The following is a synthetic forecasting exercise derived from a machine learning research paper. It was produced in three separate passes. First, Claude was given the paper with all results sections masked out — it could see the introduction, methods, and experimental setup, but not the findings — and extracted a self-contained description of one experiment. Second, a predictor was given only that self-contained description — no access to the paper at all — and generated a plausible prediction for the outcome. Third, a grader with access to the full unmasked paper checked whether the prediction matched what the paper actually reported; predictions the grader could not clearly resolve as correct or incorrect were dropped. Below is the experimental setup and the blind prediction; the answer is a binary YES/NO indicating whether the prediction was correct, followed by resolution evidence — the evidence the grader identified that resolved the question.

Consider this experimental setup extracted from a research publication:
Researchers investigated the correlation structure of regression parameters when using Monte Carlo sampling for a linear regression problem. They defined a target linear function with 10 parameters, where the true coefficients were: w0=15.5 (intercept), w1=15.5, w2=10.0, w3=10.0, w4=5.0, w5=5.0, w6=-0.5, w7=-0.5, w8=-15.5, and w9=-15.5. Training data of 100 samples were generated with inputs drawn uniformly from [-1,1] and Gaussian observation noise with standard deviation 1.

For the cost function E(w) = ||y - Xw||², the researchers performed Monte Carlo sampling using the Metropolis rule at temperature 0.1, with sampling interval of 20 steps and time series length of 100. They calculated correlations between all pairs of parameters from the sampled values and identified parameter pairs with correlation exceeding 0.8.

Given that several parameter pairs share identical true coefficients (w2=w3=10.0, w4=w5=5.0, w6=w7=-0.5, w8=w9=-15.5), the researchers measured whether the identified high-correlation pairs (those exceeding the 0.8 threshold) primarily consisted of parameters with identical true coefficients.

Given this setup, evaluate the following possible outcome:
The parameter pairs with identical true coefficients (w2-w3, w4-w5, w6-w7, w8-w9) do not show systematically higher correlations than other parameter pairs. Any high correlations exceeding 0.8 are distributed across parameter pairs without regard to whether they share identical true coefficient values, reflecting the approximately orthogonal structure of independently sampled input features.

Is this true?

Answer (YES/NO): YES